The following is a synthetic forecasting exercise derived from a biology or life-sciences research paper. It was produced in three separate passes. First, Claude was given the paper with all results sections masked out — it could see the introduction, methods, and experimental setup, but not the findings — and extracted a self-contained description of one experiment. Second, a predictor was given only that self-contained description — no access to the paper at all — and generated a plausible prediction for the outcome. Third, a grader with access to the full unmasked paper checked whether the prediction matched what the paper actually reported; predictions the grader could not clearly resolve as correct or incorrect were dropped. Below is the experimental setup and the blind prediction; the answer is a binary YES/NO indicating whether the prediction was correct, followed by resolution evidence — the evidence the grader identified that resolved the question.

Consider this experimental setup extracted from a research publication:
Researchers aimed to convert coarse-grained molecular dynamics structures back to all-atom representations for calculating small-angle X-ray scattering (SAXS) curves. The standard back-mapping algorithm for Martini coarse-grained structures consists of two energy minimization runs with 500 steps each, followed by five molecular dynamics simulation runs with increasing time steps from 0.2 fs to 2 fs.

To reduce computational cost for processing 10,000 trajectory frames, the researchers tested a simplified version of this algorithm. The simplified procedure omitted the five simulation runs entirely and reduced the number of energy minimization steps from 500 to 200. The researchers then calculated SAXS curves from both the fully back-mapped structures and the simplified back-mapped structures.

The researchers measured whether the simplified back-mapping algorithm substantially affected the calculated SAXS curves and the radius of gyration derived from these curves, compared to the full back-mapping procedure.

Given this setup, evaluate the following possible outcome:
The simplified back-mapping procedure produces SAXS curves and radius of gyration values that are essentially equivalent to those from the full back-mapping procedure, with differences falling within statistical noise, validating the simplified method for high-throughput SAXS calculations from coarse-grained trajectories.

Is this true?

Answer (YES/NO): YES